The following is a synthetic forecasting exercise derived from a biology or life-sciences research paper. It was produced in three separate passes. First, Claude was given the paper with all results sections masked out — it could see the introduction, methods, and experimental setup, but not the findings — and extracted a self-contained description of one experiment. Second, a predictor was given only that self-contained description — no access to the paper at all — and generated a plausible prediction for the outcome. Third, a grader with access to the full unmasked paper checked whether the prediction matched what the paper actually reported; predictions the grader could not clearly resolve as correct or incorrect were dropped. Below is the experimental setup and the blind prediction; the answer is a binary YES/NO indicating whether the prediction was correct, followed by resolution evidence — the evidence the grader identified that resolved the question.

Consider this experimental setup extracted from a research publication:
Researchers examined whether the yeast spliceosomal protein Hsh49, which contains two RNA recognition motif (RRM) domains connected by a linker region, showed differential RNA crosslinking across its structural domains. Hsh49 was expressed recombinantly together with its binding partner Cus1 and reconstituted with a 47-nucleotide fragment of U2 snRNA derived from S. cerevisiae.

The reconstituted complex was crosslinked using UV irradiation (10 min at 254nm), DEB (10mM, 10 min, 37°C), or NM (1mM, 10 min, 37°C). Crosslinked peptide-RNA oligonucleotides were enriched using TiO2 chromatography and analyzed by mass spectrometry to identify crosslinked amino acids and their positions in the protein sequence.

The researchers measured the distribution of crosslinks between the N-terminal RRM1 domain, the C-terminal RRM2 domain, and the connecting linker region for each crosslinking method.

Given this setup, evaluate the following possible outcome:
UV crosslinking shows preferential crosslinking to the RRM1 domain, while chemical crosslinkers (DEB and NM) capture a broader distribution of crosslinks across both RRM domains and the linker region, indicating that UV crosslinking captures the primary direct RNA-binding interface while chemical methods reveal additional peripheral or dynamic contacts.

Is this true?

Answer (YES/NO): NO